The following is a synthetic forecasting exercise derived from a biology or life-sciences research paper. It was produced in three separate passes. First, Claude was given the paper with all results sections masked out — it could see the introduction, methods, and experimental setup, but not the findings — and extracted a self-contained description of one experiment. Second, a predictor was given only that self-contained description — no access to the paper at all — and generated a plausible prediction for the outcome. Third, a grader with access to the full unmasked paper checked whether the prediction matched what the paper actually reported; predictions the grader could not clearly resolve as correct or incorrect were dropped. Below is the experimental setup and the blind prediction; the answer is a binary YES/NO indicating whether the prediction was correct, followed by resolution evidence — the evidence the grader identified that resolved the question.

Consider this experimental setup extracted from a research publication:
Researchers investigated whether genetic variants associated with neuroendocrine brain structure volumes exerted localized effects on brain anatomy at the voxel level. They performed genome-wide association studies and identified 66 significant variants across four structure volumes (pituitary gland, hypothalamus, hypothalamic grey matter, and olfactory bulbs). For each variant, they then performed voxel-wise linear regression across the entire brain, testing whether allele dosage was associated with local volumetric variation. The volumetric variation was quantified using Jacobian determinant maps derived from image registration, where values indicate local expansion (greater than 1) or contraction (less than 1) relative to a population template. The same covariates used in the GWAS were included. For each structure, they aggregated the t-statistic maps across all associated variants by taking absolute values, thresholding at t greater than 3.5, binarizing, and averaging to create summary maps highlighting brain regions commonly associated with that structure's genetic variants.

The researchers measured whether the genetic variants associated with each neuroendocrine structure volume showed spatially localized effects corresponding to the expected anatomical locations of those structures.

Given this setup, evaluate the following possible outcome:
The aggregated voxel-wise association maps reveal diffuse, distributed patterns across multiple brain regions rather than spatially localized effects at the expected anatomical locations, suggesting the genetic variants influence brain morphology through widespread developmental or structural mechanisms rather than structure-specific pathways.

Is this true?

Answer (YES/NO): NO